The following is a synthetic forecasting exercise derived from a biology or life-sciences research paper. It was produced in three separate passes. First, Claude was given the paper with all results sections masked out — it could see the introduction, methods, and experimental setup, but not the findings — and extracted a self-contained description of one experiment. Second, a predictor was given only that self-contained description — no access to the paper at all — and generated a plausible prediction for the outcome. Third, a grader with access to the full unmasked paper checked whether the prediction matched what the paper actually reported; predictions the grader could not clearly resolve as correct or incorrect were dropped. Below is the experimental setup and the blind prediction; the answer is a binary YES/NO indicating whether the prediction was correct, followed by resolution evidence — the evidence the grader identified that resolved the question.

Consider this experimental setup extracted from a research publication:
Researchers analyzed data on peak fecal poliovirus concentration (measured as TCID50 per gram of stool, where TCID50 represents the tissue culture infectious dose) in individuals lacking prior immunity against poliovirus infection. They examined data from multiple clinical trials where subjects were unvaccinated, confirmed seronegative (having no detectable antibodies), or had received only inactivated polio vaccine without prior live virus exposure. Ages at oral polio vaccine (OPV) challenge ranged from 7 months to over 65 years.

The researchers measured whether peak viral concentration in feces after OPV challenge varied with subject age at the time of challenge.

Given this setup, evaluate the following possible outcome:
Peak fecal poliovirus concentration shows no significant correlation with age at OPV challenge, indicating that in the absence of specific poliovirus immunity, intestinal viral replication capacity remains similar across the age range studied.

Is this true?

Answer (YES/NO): NO